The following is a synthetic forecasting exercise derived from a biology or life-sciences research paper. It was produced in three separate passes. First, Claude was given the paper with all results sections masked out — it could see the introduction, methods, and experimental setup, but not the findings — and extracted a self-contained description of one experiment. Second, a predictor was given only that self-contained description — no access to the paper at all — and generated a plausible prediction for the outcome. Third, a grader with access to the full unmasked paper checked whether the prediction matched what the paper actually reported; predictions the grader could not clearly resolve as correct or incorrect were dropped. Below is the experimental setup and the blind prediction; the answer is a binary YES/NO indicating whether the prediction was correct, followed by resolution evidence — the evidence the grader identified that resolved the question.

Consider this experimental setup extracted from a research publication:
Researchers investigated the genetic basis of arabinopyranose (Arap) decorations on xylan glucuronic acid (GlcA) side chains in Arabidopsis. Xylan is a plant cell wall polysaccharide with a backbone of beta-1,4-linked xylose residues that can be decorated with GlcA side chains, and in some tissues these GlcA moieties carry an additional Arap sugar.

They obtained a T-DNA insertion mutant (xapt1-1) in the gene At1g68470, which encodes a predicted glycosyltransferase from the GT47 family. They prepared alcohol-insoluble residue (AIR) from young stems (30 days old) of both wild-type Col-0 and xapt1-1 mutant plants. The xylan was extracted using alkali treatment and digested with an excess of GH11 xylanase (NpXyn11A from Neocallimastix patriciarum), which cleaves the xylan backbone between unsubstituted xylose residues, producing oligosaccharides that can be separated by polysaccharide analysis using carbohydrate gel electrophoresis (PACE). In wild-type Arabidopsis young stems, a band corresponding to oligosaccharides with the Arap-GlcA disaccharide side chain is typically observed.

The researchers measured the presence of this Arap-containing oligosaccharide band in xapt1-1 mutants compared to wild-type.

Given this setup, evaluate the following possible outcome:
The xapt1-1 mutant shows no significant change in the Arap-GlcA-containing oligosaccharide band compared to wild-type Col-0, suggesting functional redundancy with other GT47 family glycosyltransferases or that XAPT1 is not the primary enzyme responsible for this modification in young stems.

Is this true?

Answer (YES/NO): NO